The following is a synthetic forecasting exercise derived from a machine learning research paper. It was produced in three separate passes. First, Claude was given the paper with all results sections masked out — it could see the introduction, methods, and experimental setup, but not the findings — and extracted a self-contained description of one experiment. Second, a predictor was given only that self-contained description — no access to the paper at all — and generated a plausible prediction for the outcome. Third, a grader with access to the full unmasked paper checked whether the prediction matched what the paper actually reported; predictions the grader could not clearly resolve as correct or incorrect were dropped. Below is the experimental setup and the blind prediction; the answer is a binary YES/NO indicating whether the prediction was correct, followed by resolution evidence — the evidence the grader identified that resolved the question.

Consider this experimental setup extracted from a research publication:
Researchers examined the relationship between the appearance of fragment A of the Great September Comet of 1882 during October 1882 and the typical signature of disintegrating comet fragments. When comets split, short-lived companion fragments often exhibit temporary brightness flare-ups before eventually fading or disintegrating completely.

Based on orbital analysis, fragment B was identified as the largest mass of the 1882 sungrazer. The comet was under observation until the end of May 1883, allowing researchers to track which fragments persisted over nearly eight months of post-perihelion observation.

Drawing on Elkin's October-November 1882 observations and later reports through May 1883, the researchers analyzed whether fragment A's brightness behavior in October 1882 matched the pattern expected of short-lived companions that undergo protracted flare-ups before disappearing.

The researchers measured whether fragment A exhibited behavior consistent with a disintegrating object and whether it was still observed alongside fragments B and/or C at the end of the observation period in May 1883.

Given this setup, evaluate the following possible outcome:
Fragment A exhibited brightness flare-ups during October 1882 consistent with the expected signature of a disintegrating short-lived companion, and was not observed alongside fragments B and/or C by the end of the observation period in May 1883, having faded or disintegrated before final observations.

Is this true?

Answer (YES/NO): YES